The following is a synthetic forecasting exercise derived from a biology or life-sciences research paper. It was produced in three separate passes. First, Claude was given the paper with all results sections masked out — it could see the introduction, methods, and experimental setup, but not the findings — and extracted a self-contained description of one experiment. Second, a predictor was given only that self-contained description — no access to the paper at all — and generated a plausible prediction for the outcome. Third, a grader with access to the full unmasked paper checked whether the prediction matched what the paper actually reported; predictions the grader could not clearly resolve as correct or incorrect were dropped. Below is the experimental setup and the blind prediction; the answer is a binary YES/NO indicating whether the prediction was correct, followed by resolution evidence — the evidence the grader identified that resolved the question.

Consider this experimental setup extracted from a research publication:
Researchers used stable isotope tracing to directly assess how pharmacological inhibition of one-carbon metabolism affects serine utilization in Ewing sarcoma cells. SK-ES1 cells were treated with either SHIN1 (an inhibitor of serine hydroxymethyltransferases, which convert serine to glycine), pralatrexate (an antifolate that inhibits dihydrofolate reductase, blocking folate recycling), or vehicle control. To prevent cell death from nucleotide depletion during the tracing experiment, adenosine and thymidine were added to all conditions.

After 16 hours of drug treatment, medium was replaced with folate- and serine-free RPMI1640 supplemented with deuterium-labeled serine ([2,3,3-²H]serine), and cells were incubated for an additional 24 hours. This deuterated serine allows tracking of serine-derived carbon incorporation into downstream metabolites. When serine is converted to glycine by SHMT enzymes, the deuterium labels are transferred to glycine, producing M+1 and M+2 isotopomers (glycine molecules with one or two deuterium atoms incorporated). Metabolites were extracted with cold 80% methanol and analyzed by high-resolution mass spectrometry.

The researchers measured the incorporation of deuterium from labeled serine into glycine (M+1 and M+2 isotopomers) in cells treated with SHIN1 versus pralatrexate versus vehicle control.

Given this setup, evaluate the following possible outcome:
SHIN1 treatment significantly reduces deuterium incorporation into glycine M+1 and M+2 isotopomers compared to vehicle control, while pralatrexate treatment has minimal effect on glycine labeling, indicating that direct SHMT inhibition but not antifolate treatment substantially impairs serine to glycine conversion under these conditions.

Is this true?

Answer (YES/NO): NO